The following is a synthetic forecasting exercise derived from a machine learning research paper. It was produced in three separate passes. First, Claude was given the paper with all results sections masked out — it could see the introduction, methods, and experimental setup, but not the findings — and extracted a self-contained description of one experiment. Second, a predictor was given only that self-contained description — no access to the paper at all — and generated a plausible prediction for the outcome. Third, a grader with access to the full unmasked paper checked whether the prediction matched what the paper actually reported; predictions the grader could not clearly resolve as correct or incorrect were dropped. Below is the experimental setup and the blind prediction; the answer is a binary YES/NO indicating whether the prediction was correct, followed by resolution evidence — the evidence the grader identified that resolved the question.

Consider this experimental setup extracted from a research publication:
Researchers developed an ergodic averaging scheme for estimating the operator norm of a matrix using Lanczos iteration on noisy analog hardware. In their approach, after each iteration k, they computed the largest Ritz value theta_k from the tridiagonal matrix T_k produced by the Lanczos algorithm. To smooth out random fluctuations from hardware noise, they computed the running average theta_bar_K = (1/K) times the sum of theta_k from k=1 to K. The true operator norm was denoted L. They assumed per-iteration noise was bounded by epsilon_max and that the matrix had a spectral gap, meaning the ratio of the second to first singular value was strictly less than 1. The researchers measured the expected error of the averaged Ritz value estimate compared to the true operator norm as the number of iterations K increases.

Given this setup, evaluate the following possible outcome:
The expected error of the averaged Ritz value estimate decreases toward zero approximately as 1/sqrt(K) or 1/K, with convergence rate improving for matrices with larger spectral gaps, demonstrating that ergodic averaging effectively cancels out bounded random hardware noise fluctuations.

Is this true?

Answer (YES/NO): NO